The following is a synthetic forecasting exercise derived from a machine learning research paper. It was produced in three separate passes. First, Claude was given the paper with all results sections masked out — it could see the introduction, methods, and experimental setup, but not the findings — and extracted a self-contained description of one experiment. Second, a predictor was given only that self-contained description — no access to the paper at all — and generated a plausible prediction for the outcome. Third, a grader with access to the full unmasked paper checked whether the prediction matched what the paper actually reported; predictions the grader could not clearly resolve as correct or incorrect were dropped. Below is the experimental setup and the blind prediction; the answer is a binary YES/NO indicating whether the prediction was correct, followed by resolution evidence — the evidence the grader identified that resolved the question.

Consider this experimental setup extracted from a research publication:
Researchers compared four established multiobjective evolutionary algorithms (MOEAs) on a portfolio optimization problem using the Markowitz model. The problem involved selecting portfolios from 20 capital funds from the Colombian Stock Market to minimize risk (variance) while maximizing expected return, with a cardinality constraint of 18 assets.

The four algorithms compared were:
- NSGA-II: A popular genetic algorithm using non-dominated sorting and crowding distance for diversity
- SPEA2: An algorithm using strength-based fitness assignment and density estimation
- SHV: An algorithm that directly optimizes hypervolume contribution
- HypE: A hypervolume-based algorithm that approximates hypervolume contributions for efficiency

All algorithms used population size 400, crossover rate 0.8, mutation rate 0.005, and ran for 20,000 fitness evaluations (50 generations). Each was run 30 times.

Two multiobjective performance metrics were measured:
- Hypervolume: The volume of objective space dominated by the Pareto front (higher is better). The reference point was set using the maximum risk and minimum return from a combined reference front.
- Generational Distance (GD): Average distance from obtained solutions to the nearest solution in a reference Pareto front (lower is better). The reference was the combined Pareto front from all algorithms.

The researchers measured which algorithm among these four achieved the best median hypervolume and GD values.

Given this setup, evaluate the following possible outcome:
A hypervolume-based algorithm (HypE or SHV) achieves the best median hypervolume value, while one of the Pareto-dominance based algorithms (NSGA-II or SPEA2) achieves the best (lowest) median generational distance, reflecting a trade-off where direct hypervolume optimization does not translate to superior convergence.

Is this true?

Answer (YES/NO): NO